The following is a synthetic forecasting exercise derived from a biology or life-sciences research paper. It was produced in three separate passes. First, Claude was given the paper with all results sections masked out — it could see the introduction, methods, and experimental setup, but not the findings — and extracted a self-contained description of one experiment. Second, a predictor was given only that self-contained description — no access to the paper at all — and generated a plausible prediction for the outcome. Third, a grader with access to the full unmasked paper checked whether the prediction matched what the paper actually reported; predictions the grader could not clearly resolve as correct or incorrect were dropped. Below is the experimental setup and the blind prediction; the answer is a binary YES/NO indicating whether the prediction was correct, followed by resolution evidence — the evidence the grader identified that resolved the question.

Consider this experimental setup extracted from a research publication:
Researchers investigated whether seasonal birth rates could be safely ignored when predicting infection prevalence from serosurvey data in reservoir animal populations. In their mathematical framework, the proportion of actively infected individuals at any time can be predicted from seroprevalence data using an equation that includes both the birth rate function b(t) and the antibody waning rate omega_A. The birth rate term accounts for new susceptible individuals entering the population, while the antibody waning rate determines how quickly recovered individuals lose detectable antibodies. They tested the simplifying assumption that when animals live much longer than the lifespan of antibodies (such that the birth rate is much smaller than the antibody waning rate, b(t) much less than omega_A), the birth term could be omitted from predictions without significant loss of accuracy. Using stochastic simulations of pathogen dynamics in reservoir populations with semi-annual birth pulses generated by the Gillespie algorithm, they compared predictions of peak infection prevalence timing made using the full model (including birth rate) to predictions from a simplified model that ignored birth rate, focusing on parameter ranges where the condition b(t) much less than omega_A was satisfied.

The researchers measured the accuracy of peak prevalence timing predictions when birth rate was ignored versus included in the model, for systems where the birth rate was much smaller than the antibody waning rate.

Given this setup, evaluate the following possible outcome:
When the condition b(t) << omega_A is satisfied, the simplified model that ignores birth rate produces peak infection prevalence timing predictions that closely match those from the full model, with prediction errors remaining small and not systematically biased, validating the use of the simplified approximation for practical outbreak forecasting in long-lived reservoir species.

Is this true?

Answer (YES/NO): YES